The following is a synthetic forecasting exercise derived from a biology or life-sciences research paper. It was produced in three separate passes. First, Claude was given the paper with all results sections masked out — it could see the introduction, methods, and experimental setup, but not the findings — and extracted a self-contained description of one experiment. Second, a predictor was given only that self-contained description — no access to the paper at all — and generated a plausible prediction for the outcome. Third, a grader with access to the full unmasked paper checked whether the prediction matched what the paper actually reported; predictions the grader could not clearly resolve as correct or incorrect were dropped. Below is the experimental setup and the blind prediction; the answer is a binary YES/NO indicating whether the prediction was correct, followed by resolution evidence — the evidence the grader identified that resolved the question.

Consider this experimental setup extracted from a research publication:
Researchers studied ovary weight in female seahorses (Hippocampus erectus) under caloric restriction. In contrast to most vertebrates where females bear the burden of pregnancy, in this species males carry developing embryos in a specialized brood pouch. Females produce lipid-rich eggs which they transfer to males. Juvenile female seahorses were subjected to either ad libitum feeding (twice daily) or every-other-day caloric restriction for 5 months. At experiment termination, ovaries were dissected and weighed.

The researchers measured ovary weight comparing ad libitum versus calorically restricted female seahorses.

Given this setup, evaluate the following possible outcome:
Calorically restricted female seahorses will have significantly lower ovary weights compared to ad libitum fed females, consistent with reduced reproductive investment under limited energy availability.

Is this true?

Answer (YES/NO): NO